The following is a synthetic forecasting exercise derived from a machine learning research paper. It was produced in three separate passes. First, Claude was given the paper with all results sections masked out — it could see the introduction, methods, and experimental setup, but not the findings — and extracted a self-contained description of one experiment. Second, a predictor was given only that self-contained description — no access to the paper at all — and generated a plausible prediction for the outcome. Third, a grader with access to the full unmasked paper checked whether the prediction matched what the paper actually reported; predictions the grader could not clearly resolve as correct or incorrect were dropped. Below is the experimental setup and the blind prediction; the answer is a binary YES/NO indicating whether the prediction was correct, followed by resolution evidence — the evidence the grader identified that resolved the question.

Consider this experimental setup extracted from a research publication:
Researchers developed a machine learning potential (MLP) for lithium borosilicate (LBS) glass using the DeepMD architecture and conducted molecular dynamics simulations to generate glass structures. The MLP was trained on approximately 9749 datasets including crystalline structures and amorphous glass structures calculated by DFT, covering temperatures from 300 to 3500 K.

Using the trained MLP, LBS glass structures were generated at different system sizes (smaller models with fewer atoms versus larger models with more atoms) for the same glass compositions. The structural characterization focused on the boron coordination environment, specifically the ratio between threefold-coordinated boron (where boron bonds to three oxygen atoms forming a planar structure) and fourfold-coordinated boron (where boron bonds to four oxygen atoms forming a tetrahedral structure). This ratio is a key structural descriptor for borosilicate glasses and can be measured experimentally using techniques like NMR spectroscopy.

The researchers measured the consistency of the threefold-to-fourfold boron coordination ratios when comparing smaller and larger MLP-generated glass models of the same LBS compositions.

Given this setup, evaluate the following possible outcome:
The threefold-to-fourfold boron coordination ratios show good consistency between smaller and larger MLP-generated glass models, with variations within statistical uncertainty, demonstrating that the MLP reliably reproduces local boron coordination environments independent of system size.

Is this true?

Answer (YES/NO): NO